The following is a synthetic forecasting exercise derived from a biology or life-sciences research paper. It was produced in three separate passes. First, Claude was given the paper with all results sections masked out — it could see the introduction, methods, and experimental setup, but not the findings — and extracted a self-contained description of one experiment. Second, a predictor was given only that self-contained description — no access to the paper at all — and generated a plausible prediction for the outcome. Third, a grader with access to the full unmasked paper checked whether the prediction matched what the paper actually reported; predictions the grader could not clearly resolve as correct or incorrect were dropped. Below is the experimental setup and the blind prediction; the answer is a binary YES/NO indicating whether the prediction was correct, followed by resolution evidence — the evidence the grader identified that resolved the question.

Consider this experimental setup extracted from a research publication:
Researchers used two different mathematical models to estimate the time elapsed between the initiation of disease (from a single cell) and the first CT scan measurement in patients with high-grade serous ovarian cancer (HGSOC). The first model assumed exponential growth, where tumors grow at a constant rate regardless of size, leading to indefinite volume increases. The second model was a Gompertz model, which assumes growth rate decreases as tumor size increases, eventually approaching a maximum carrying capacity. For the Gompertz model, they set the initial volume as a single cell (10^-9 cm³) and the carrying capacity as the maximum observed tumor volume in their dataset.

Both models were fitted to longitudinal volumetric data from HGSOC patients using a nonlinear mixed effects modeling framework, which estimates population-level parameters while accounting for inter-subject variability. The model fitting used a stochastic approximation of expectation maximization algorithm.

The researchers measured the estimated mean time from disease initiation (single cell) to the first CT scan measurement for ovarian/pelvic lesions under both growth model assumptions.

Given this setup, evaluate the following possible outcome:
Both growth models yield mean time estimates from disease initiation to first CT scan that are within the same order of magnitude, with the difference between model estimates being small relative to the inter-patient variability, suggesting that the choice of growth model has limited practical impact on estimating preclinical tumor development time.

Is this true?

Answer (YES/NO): NO